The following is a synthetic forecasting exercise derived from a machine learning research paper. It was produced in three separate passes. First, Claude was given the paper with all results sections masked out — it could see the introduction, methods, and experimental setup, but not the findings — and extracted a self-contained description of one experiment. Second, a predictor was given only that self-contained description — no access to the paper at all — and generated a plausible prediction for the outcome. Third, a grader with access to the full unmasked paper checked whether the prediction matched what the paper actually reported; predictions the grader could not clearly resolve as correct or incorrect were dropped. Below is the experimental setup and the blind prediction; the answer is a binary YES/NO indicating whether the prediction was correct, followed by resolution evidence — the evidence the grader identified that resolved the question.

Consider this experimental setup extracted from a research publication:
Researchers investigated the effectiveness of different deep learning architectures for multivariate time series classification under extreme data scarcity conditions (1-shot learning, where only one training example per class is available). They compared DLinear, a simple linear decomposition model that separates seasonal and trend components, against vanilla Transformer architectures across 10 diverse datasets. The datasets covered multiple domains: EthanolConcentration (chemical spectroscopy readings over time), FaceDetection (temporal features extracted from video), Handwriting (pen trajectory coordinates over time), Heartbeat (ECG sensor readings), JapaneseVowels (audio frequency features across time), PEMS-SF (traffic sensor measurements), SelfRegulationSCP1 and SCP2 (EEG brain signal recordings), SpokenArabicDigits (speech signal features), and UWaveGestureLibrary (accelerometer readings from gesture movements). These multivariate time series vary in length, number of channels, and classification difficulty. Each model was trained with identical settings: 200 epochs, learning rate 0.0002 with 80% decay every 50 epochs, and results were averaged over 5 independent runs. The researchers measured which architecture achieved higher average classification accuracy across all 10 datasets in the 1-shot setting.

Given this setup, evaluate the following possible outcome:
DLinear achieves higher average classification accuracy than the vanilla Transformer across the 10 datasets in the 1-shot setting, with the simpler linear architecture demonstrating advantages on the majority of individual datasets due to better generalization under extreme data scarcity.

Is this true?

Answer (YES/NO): YES